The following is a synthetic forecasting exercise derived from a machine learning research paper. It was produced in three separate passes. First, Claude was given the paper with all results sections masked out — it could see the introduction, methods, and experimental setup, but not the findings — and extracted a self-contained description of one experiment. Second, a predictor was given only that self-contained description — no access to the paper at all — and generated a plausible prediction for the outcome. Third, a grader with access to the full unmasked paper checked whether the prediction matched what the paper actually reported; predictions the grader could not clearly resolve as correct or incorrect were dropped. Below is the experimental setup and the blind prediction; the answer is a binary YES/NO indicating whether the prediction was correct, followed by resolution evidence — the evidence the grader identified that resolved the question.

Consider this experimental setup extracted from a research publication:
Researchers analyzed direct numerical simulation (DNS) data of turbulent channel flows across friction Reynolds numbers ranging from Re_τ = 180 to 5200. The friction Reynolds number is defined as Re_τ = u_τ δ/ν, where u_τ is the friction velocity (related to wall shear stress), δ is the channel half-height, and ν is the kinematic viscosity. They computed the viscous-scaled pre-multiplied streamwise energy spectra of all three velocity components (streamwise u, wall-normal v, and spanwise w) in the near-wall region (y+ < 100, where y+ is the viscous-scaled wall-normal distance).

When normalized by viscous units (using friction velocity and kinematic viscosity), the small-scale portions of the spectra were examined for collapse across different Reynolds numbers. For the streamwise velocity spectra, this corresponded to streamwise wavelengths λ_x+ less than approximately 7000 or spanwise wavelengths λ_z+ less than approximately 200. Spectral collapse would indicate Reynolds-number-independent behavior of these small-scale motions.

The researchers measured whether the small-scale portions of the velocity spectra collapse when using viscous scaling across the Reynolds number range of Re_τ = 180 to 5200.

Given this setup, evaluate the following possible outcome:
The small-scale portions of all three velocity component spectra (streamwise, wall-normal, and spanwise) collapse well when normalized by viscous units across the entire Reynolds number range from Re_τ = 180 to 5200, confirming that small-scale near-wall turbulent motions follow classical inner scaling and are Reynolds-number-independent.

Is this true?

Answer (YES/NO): NO